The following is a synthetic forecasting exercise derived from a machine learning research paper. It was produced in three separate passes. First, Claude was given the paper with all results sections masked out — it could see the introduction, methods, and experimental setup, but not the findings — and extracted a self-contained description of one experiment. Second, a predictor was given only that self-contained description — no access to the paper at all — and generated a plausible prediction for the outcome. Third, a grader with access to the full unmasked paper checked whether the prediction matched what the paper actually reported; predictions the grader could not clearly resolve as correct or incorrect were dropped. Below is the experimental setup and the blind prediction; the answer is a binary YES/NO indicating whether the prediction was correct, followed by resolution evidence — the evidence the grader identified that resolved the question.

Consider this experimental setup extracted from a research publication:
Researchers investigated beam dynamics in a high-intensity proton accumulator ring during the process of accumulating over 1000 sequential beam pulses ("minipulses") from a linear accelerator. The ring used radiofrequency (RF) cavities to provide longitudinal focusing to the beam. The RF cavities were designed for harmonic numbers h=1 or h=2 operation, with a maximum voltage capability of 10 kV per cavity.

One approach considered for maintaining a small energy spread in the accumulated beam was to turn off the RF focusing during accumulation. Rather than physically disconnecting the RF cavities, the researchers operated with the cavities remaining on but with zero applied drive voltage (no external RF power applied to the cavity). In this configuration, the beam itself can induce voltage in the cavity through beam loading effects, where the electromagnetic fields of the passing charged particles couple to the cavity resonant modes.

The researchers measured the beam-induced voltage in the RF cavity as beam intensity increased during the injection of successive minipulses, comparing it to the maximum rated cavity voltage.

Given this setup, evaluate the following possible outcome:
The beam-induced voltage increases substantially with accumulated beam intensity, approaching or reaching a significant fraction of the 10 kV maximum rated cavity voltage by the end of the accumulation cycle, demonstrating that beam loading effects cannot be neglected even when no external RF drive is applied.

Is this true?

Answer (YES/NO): NO